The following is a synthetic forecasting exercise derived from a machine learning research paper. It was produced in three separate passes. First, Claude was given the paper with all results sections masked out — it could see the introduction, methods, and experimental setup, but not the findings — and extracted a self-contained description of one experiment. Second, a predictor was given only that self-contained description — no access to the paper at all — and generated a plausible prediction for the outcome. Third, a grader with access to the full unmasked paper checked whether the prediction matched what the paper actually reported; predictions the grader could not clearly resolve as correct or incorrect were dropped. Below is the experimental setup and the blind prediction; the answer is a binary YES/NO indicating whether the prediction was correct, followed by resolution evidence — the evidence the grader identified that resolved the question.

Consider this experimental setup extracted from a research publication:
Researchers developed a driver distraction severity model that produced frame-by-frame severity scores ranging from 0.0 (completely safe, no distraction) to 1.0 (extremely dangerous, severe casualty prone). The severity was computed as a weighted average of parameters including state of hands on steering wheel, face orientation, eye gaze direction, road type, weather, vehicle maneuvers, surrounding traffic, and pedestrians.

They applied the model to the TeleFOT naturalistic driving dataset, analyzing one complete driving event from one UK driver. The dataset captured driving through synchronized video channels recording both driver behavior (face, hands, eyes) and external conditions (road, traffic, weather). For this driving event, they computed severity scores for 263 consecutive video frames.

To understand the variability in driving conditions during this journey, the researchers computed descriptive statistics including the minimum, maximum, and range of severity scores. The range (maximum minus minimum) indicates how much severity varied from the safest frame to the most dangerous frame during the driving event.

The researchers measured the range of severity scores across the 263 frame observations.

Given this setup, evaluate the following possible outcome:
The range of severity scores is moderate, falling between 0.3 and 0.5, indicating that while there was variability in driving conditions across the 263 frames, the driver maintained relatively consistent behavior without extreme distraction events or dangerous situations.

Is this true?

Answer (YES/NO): NO